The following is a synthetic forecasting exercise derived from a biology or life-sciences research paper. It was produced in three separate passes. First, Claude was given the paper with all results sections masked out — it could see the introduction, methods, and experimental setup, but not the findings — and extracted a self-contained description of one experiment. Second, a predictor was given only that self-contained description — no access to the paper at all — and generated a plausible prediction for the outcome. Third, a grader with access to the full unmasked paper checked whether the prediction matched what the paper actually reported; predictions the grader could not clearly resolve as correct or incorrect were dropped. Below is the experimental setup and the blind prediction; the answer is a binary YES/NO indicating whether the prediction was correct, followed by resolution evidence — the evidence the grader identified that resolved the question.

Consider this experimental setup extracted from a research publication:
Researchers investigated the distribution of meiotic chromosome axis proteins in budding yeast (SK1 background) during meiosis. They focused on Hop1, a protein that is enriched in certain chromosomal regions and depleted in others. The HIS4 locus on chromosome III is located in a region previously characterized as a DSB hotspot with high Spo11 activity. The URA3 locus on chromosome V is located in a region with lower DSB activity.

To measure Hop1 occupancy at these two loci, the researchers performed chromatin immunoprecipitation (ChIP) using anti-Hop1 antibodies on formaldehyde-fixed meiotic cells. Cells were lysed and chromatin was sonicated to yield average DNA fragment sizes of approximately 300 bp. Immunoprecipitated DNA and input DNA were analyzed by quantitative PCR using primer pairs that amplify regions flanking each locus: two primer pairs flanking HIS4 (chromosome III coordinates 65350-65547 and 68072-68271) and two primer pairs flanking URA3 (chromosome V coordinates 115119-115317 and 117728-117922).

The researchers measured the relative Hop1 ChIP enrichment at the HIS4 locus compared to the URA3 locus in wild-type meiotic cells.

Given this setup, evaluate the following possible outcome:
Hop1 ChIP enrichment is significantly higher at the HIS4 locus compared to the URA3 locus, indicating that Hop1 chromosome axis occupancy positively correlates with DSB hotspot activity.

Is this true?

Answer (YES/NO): YES